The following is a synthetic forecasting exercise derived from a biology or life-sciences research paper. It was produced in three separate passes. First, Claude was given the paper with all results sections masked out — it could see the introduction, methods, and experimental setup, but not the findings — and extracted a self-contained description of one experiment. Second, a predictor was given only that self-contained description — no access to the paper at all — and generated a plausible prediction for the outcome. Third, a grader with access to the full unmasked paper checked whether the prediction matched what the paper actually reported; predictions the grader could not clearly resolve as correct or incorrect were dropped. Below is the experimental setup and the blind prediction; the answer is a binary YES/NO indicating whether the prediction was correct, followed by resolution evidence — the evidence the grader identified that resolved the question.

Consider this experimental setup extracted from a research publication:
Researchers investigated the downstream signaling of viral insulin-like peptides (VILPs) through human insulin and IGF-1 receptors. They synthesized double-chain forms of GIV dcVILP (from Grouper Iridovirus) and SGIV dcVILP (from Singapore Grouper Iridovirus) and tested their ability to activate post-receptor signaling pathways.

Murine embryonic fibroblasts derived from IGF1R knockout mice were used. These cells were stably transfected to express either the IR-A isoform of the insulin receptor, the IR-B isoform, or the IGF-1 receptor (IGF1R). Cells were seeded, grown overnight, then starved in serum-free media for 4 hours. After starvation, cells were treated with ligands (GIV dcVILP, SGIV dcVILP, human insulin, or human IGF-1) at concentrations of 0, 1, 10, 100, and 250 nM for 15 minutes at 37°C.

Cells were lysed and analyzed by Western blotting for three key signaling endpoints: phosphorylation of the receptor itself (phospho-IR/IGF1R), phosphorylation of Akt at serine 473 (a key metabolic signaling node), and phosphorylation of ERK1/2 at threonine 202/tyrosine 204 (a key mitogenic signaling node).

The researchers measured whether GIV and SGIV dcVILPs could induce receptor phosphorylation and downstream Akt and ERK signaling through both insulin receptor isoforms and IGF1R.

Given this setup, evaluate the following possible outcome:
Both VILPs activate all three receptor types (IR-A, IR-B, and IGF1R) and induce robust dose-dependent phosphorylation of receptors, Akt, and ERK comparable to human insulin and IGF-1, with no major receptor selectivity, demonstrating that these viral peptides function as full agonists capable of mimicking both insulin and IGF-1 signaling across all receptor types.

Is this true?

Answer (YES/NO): NO